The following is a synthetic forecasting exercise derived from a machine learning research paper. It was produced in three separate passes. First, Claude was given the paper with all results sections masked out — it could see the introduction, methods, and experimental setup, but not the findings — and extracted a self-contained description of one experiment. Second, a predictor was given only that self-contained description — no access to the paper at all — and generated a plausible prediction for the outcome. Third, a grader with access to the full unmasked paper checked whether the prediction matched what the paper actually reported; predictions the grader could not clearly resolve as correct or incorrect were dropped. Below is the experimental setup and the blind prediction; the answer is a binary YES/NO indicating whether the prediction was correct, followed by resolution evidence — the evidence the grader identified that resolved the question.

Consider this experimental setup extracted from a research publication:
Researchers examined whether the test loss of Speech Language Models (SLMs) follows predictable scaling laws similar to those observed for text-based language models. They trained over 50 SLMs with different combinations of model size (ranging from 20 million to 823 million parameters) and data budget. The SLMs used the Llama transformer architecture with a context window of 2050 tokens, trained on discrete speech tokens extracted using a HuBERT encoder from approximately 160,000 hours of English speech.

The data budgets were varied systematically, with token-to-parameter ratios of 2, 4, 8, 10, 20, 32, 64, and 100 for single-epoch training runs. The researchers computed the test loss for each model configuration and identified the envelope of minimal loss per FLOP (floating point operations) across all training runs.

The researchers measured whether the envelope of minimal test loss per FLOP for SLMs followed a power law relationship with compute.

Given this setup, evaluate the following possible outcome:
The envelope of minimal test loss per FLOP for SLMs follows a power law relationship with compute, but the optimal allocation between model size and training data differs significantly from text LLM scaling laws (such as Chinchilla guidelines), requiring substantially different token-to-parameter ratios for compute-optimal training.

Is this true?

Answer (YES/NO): NO